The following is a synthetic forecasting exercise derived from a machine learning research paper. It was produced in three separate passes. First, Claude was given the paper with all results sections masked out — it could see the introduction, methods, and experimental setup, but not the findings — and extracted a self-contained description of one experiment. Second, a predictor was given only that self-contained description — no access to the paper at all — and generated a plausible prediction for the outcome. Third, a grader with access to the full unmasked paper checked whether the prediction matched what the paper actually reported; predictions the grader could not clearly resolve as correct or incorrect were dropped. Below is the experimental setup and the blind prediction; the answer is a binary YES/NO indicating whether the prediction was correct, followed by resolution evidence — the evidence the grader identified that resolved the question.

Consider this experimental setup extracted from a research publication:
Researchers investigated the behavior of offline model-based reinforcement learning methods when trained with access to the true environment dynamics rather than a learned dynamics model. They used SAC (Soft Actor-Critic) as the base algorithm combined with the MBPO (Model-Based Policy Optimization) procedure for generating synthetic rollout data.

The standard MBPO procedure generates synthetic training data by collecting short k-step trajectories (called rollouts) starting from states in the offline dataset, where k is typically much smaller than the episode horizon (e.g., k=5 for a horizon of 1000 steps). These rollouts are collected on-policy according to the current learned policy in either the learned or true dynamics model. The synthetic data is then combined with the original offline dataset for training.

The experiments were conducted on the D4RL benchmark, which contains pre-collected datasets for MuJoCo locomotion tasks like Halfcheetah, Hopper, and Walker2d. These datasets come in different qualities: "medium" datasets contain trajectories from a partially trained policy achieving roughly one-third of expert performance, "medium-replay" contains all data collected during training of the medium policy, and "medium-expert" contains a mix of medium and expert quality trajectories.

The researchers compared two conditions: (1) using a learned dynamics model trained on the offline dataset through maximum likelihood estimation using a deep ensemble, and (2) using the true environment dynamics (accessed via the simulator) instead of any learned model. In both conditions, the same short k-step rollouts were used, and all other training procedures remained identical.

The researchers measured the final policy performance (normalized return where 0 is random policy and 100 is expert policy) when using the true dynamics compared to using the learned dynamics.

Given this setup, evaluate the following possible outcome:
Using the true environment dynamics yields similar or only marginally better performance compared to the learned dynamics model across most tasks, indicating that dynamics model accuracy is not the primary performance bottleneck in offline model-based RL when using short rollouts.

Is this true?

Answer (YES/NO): NO